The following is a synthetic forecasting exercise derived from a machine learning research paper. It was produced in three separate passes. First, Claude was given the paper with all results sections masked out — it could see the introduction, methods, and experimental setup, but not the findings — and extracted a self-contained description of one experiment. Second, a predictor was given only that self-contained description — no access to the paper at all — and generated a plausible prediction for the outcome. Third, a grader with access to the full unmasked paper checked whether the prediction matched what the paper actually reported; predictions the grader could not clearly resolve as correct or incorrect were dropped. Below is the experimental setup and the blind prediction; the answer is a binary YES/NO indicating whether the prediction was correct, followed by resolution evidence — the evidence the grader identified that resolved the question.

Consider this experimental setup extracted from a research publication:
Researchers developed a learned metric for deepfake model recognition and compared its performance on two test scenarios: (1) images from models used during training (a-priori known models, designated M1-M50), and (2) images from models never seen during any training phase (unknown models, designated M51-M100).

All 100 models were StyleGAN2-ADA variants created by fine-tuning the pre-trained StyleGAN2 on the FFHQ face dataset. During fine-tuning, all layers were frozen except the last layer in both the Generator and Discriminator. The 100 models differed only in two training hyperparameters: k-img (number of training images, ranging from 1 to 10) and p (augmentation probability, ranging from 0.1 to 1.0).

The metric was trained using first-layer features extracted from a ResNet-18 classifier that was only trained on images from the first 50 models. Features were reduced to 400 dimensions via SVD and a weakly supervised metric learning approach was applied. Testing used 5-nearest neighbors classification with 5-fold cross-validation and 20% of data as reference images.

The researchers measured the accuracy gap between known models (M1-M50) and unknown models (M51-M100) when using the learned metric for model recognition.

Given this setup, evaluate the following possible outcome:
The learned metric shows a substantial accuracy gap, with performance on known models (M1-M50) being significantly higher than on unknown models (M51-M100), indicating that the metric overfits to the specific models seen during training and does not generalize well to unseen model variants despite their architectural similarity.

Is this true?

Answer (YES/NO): NO